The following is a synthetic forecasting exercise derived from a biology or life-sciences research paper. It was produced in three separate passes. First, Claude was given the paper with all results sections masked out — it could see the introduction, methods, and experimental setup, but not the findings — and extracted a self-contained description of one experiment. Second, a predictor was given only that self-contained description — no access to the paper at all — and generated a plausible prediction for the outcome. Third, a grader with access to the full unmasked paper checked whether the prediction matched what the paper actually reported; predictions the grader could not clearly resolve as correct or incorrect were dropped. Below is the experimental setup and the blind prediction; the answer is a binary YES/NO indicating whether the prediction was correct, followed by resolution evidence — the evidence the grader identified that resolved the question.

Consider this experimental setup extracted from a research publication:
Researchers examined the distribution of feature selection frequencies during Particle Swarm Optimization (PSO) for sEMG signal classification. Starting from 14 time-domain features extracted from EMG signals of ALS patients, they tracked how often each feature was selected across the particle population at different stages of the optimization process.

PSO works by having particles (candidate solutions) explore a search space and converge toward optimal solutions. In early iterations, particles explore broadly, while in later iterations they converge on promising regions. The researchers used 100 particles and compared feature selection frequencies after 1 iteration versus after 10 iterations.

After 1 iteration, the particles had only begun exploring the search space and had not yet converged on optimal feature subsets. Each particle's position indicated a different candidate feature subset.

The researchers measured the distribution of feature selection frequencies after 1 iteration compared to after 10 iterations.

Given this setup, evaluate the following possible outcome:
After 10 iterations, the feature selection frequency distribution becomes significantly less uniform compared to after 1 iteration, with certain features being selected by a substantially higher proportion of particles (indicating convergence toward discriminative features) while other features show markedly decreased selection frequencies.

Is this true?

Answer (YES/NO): YES